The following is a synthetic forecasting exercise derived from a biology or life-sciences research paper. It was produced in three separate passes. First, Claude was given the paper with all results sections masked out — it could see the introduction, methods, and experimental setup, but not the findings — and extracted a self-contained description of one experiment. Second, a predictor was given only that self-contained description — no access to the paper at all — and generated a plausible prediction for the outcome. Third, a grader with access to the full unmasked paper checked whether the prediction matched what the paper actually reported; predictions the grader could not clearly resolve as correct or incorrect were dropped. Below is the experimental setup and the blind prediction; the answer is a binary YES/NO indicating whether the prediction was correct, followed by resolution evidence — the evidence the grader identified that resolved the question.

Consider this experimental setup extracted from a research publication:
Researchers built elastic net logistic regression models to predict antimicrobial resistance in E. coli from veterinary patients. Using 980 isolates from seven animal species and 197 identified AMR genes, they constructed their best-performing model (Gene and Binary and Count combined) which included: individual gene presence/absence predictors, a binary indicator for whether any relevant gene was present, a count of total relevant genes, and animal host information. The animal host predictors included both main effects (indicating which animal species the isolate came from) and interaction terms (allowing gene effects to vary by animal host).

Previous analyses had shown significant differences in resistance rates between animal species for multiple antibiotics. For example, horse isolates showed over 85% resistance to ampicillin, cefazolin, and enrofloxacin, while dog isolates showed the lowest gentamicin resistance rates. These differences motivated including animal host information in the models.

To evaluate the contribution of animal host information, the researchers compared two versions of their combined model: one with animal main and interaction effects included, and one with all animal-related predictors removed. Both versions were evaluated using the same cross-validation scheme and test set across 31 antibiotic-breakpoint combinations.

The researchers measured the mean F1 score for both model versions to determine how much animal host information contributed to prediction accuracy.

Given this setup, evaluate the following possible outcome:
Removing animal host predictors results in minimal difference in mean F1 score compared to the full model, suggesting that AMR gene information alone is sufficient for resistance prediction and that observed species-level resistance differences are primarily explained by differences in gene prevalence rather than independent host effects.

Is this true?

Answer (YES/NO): YES